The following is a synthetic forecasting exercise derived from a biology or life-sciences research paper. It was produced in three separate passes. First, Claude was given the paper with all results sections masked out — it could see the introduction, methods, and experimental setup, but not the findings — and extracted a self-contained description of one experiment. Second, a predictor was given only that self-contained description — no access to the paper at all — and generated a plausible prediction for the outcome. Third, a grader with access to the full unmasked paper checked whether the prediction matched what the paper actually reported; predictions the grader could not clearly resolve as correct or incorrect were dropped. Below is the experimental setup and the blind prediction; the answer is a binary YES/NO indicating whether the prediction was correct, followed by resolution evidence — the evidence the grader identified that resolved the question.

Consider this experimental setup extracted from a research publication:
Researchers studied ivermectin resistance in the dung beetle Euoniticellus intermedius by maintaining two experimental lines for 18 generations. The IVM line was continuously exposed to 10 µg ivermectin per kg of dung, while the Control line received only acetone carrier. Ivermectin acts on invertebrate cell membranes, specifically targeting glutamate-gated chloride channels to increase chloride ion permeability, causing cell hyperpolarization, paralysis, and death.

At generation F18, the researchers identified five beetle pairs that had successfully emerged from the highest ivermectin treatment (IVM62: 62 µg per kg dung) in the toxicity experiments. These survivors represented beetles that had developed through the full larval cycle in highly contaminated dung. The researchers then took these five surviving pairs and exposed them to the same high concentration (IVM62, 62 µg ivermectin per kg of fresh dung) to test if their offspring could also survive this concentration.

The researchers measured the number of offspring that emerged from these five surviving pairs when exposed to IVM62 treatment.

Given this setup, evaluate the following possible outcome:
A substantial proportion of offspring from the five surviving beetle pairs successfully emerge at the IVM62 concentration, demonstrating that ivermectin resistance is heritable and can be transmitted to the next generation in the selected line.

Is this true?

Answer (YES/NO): NO